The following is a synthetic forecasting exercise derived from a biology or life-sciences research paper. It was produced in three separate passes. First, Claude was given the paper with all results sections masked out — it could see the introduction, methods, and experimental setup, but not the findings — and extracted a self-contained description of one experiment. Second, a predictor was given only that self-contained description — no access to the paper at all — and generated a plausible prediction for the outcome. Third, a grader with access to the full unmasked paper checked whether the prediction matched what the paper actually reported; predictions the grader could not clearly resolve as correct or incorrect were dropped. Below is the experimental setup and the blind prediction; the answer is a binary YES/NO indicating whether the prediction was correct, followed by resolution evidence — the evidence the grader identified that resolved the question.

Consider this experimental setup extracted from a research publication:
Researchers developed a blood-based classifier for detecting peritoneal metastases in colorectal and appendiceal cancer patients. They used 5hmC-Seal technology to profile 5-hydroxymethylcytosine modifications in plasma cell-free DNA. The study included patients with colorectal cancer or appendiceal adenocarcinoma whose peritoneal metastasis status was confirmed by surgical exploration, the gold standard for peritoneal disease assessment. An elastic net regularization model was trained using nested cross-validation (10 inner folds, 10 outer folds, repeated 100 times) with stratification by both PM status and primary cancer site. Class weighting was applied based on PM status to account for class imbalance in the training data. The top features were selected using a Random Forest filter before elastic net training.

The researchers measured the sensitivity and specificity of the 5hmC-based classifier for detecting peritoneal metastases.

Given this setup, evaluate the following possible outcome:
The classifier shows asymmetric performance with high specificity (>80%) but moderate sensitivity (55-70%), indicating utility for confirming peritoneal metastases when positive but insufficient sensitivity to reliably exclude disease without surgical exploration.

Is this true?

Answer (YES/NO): NO